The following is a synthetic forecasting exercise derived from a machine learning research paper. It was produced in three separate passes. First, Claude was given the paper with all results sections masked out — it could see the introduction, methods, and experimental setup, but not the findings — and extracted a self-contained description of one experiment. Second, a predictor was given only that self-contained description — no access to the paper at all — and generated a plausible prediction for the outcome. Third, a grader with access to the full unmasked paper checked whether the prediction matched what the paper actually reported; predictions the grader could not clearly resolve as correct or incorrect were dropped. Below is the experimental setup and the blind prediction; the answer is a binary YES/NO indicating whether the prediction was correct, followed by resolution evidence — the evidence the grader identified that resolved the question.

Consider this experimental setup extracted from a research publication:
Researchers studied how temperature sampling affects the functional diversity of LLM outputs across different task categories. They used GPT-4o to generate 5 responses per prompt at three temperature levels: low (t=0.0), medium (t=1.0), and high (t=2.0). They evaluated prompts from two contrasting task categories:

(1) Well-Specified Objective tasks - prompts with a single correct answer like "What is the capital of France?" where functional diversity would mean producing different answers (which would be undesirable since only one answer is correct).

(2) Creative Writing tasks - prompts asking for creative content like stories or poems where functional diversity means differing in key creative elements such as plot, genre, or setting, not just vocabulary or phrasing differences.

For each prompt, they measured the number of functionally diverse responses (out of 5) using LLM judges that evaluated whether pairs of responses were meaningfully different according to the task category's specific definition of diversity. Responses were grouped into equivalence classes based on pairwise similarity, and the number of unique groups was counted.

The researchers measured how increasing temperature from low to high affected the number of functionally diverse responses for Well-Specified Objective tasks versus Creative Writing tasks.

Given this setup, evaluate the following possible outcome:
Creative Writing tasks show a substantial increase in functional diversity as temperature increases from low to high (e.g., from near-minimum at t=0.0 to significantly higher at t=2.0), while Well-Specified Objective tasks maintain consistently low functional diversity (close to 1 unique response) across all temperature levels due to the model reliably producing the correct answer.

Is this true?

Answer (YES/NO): NO